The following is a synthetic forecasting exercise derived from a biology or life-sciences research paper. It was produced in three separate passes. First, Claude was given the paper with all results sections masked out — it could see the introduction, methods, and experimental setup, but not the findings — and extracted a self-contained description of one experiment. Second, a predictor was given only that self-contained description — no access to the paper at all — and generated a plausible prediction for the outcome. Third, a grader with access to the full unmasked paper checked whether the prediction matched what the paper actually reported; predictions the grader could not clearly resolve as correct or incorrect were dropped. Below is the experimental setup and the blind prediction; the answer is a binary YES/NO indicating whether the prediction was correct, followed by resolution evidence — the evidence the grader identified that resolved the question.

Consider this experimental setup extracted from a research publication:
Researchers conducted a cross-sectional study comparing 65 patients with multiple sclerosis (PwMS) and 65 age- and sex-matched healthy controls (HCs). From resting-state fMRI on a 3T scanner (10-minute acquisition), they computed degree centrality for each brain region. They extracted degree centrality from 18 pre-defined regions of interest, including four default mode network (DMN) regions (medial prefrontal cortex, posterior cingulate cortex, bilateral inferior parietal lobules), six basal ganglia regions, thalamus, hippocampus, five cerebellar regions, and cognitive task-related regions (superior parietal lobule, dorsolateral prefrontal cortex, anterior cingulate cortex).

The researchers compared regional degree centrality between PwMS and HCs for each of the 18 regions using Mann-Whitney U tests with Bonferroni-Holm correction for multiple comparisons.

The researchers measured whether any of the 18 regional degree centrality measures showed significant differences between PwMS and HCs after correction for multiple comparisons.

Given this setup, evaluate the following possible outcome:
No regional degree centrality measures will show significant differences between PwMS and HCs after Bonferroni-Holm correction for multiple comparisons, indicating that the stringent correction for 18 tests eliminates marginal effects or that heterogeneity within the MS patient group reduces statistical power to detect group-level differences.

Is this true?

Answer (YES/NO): YES